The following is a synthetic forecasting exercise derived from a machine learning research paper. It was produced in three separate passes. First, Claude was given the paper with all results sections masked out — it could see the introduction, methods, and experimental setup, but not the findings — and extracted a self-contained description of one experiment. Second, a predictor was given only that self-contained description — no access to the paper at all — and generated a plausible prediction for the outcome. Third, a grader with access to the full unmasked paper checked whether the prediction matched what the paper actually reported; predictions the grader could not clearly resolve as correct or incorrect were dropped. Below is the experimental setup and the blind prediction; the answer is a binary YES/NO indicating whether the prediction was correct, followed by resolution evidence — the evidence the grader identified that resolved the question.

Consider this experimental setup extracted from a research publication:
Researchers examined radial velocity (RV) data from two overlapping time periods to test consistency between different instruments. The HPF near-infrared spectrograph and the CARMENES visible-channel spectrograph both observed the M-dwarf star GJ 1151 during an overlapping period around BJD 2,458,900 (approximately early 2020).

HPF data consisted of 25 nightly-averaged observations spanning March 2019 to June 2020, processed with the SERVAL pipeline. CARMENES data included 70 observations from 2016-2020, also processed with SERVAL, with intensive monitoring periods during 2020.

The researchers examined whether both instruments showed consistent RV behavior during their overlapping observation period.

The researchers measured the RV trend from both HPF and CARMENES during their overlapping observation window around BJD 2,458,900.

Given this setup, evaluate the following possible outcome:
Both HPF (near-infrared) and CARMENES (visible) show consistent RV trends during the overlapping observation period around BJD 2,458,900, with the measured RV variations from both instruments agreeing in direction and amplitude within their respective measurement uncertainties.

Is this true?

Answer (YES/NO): YES